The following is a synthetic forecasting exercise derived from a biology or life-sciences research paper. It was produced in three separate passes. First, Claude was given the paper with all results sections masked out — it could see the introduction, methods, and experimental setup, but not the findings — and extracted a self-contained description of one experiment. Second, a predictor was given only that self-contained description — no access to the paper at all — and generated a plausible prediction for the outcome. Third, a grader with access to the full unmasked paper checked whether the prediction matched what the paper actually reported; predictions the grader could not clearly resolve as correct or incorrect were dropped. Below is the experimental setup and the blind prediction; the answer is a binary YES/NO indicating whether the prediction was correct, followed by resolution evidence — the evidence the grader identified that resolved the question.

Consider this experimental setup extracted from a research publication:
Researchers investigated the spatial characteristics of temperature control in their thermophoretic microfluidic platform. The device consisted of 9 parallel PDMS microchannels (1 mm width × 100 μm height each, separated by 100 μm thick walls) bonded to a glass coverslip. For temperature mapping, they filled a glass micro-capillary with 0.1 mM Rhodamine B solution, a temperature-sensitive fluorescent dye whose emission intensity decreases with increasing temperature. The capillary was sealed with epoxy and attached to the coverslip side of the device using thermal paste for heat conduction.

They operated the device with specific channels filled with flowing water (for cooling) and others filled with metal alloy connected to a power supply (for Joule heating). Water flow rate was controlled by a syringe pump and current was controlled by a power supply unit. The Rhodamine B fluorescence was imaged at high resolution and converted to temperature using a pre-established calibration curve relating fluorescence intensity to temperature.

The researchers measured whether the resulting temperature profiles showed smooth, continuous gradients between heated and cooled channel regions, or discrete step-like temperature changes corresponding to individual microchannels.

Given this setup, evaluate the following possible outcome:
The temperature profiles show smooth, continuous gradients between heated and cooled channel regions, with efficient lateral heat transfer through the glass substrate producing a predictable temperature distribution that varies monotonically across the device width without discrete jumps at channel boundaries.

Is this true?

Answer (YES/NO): YES